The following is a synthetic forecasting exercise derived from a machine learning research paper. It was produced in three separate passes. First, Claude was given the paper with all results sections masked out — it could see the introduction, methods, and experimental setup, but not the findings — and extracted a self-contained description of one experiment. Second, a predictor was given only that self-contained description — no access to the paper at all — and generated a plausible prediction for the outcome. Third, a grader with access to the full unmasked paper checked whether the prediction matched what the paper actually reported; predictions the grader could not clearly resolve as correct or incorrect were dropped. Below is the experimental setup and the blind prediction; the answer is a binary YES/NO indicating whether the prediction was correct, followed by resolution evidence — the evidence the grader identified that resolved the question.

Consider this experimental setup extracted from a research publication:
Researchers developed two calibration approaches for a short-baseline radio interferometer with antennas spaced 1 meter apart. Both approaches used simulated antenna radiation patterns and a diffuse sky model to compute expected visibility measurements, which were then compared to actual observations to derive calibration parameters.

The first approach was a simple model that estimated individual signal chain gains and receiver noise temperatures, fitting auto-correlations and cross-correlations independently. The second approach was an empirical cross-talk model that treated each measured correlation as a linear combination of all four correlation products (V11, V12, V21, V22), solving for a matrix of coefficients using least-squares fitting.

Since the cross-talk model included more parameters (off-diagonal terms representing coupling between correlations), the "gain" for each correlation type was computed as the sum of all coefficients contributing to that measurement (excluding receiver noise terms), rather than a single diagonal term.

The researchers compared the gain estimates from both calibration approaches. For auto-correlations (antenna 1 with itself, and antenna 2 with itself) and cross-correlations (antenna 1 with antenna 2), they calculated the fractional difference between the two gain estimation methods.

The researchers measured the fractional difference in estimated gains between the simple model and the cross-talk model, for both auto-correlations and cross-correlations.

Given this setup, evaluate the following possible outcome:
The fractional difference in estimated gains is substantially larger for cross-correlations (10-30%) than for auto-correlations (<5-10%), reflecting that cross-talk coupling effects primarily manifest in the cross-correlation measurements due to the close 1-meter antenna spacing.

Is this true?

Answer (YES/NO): NO